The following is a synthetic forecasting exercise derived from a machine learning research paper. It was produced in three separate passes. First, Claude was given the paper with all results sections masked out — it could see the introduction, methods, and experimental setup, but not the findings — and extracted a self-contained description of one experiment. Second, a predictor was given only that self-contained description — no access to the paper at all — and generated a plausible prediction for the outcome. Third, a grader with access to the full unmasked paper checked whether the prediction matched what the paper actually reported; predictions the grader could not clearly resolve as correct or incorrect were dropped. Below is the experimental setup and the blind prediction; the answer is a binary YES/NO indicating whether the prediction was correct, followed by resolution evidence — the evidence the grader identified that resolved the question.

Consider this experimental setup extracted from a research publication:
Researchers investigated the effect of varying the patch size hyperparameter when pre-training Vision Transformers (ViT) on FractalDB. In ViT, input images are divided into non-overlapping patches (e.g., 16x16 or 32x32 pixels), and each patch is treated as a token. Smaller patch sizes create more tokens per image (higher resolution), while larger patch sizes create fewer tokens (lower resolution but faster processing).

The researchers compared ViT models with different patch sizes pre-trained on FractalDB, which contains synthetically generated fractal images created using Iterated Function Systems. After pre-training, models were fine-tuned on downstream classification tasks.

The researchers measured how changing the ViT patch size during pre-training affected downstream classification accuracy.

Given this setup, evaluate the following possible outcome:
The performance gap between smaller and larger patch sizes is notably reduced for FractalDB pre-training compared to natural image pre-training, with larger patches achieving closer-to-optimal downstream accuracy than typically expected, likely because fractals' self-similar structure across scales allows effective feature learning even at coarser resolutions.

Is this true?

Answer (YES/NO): NO